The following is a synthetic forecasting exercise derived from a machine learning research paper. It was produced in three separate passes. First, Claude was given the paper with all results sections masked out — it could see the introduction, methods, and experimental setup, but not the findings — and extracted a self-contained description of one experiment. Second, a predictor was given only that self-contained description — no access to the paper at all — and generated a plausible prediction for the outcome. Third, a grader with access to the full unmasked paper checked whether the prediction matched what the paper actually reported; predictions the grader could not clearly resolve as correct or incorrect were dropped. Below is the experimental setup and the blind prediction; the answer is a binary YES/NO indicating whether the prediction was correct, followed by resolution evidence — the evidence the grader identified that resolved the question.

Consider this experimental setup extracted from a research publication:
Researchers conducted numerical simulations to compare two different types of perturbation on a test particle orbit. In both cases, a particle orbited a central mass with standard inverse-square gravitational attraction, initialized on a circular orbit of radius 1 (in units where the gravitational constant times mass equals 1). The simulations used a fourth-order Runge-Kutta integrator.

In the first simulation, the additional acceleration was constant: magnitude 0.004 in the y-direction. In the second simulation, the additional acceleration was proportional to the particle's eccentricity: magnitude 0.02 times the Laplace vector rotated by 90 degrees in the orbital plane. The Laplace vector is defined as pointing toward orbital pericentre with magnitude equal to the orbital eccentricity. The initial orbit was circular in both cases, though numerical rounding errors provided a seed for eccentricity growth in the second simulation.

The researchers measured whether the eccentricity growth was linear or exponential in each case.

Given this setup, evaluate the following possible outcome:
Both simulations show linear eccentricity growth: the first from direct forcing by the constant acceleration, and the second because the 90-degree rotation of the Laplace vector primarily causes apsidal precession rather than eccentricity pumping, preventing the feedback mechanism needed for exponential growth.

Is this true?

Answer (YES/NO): NO